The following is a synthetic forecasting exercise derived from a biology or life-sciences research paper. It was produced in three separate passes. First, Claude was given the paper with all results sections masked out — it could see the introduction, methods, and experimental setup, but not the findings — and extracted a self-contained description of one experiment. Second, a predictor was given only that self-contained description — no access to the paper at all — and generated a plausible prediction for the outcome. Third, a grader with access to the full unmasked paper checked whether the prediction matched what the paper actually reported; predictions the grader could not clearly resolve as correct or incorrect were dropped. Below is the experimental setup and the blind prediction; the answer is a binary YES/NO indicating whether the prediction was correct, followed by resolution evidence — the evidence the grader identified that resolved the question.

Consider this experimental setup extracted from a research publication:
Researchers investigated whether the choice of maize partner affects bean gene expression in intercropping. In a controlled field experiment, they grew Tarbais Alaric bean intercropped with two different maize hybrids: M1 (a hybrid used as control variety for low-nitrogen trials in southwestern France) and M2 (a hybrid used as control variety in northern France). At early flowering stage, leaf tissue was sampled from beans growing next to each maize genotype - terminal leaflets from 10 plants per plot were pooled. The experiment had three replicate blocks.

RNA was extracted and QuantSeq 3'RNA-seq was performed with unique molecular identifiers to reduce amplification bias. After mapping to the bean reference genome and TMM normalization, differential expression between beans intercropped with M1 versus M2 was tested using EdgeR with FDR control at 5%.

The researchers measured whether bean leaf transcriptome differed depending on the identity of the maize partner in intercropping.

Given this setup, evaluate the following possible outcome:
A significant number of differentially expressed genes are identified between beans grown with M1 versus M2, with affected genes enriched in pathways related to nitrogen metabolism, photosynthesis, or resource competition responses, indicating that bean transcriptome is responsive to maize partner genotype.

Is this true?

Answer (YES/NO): NO